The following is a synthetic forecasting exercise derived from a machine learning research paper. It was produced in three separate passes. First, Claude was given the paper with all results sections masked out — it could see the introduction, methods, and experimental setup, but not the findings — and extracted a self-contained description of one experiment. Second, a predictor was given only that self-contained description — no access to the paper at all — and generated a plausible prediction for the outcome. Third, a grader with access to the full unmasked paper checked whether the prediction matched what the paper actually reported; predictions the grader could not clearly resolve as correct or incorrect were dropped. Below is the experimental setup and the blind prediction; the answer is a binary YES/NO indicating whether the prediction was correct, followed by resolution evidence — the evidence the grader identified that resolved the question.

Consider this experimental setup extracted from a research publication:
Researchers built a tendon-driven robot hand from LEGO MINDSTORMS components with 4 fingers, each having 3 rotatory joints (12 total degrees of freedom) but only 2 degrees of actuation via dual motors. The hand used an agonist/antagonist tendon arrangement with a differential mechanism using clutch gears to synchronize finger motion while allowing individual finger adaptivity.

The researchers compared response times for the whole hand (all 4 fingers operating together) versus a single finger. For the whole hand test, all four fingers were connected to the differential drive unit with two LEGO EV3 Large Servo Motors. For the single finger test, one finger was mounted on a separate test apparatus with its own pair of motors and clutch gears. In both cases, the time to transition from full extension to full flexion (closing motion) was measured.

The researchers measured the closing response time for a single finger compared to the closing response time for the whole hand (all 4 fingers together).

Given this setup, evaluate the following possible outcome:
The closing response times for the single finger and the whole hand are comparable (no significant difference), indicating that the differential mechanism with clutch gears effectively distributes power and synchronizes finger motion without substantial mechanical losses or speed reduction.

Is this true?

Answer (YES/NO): YES